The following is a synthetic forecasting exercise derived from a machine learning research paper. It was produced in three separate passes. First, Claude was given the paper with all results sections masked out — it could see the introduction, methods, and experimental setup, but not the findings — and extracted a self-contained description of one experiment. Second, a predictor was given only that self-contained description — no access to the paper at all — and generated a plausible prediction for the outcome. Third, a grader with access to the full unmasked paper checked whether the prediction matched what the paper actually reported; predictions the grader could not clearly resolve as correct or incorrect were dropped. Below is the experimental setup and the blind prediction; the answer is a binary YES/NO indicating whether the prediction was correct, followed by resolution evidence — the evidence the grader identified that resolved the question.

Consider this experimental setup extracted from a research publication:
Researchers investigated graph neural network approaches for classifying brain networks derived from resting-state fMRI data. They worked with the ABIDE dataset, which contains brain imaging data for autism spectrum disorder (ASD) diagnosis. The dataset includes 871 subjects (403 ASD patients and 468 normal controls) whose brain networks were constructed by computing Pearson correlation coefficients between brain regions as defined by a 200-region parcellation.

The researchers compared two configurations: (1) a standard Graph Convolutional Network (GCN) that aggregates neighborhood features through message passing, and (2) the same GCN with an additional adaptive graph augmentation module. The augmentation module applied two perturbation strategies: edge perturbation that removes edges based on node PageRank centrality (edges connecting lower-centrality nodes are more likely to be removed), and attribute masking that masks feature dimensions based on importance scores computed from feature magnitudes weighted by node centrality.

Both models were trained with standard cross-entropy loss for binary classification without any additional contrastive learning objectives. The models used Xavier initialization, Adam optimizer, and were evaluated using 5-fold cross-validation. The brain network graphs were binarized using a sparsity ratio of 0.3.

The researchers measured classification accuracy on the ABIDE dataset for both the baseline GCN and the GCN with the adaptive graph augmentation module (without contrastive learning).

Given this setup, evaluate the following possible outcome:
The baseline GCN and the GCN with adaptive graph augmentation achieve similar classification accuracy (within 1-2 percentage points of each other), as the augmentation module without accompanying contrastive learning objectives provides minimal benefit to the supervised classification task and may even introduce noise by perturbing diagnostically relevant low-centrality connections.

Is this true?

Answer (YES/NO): NO